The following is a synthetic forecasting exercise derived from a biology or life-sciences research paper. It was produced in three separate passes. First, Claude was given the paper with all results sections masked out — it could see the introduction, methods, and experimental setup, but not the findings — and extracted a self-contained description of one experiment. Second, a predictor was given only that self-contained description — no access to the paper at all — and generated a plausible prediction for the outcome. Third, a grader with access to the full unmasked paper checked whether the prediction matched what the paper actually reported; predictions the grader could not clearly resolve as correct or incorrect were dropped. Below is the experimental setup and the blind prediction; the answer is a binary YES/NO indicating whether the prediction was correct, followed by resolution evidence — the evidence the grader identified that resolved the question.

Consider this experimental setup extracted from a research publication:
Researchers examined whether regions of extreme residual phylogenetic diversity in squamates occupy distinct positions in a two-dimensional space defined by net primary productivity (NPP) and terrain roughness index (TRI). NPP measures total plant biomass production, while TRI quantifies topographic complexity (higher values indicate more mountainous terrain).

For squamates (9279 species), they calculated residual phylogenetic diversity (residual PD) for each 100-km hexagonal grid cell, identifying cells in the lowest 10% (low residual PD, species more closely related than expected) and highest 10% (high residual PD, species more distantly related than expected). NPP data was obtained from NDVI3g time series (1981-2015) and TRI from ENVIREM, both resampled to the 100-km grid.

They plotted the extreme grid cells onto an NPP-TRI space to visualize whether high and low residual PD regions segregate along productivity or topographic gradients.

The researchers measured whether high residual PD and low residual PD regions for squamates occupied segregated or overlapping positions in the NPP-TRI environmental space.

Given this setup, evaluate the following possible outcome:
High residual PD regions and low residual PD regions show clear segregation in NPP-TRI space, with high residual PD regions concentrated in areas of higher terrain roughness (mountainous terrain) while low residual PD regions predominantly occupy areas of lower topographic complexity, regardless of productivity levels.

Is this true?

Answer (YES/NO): NO